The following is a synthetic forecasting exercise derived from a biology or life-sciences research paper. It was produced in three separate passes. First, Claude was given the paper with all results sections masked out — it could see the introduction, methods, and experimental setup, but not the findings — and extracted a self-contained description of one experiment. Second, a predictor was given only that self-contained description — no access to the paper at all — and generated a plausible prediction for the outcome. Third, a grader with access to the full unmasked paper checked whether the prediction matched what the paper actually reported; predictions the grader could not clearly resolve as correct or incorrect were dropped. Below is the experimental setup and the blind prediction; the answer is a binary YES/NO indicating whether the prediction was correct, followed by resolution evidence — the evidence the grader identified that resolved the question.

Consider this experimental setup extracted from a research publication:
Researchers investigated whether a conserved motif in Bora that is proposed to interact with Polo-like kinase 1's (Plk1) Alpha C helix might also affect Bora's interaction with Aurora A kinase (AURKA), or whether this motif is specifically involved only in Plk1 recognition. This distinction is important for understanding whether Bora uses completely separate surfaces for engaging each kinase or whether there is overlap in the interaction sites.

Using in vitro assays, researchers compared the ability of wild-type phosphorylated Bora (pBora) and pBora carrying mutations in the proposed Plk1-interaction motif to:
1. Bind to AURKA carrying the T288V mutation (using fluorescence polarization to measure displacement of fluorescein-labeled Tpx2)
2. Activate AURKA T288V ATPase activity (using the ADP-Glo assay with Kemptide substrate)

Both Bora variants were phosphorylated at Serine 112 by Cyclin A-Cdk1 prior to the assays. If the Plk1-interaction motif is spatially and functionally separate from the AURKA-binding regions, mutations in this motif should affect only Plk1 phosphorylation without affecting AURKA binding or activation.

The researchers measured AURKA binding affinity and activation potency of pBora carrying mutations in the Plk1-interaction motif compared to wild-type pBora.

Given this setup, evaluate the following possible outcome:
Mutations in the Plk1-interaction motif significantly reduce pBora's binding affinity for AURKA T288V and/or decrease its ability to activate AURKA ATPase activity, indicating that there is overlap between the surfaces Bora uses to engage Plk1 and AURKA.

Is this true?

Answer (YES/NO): NO